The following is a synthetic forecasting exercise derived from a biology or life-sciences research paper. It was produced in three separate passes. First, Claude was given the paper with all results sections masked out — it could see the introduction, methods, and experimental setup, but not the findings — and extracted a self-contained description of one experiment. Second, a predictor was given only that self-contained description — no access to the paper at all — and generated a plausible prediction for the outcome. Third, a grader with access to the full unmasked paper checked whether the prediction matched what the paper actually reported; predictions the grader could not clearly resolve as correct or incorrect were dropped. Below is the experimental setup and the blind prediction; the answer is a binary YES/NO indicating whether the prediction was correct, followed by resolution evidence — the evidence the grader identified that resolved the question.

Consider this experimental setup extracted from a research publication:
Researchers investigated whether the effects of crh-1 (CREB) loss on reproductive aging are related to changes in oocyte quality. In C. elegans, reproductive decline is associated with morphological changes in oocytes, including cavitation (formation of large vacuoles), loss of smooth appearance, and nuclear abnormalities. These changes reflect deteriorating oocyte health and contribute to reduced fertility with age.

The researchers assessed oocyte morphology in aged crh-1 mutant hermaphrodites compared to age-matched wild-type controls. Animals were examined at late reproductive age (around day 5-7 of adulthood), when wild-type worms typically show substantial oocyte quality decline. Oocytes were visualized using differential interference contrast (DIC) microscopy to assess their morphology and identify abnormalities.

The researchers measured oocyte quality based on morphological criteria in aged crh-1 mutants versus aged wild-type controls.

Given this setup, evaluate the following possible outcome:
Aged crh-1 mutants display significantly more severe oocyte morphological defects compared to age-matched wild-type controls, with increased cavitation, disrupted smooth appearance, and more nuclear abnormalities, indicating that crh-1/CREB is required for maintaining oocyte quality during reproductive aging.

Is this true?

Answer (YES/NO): NO